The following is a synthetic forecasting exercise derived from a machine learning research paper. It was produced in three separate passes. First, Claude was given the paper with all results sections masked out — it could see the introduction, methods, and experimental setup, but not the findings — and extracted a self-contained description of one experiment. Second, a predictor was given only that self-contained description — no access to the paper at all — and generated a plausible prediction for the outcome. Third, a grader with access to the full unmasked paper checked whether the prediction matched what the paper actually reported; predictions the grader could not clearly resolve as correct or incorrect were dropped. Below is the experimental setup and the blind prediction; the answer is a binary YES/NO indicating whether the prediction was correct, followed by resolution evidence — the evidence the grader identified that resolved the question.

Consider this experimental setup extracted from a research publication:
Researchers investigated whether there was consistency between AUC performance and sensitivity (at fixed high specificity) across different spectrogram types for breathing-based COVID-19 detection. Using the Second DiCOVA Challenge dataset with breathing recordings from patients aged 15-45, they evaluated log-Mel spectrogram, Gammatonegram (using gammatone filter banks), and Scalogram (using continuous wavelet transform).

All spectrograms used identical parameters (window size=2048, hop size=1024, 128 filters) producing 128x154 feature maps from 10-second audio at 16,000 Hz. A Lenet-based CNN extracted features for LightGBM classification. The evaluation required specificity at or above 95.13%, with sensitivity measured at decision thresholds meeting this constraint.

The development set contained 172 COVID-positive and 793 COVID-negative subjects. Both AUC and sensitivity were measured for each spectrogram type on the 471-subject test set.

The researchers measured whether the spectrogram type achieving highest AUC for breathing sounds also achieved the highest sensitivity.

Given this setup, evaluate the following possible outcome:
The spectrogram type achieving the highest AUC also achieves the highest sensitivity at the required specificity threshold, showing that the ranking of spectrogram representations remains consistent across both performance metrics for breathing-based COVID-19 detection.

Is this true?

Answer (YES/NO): YES